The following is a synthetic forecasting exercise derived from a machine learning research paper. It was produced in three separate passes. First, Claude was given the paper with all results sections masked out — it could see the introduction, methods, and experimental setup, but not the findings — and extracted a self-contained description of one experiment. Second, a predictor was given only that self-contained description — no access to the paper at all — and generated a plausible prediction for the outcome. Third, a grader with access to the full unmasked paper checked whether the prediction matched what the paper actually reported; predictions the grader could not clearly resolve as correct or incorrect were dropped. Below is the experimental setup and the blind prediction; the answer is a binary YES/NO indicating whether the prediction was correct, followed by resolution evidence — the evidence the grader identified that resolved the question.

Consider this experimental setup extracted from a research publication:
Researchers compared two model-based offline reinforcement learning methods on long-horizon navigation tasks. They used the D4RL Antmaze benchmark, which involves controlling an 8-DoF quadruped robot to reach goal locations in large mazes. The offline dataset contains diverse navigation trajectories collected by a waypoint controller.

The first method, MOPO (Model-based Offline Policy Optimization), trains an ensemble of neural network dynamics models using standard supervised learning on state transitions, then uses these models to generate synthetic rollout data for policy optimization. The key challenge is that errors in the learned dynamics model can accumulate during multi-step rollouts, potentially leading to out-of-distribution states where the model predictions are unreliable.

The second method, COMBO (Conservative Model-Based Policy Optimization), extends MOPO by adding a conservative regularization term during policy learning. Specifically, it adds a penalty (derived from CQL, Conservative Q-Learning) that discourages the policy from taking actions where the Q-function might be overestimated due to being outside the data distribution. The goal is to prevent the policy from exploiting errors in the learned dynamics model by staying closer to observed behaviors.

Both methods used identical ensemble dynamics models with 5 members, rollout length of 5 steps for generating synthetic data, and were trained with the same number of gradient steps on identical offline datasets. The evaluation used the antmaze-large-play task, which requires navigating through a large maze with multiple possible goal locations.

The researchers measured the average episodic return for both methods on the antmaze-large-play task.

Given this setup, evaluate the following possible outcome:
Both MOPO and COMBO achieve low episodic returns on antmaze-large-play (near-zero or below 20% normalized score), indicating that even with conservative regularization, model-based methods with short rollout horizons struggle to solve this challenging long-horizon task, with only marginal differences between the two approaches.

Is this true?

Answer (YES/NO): NO